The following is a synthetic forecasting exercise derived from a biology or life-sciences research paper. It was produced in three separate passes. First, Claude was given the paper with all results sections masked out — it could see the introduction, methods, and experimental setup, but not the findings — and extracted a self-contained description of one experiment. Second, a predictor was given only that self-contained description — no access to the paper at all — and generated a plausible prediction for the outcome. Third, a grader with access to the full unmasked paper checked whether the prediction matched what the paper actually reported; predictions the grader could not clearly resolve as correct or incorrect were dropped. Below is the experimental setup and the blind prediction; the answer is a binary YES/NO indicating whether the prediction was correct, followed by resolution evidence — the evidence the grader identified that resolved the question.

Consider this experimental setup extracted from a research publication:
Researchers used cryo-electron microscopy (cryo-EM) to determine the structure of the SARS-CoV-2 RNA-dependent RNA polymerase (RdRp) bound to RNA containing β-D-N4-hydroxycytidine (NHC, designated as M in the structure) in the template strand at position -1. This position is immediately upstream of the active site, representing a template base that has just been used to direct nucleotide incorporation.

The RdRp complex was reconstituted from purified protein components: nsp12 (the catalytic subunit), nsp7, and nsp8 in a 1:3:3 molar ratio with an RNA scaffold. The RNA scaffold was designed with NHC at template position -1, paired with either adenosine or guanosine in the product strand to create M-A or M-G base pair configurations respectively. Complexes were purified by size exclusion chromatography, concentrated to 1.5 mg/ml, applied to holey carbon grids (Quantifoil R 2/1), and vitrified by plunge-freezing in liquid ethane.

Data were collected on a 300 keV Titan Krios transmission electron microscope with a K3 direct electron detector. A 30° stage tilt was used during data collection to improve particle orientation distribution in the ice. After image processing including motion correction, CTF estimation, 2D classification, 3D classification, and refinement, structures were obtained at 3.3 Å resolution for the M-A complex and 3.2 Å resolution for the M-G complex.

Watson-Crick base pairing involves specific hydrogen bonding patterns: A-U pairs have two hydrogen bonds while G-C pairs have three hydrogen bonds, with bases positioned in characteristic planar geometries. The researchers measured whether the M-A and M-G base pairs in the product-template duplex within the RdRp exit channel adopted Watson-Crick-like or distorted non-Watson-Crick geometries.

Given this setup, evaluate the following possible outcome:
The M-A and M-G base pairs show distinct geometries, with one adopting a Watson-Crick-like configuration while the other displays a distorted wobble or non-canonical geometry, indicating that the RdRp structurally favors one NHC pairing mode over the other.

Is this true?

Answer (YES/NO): NO